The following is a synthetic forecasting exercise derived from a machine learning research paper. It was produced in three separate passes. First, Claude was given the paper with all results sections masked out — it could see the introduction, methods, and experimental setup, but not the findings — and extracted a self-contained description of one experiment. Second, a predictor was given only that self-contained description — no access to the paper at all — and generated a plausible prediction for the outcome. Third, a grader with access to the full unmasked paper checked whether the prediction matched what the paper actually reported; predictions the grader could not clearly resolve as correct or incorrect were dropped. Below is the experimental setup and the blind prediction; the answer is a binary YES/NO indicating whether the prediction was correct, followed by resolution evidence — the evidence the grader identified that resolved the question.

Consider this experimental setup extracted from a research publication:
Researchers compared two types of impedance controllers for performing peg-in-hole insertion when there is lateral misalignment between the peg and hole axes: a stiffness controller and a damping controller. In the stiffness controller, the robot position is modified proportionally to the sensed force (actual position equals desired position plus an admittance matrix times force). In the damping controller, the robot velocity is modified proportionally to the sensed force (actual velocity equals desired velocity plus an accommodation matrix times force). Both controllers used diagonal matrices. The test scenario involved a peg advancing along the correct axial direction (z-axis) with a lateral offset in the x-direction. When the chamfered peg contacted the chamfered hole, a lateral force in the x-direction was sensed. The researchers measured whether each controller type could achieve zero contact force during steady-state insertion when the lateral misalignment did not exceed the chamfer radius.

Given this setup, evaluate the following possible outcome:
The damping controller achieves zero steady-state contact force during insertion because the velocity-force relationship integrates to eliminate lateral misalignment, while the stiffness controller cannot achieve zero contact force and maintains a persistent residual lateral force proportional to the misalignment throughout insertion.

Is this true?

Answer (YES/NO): YES